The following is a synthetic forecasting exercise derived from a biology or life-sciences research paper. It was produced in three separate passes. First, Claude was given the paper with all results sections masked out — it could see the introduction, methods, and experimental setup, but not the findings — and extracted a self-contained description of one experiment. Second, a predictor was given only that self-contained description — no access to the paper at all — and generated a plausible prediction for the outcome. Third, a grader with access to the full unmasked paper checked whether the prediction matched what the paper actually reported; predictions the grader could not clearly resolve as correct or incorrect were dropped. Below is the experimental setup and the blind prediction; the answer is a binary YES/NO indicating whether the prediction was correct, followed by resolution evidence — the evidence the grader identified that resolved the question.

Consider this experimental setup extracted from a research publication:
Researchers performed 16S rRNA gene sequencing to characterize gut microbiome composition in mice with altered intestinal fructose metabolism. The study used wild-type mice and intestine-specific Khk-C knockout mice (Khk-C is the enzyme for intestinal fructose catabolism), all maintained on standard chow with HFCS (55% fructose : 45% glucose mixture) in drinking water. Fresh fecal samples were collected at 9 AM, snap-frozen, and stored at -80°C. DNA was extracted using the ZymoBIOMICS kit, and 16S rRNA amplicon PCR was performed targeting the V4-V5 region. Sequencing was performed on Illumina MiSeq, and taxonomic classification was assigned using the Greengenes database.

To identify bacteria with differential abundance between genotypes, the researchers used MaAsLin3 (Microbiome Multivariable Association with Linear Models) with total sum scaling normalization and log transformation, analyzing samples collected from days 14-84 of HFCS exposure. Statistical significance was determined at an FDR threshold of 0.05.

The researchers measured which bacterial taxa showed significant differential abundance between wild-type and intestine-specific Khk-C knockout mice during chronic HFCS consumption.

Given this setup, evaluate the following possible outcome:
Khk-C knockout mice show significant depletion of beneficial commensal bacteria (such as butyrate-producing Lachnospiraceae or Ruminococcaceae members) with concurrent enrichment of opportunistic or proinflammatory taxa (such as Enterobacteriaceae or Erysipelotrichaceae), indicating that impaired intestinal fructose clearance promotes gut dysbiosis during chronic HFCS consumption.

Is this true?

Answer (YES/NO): NO